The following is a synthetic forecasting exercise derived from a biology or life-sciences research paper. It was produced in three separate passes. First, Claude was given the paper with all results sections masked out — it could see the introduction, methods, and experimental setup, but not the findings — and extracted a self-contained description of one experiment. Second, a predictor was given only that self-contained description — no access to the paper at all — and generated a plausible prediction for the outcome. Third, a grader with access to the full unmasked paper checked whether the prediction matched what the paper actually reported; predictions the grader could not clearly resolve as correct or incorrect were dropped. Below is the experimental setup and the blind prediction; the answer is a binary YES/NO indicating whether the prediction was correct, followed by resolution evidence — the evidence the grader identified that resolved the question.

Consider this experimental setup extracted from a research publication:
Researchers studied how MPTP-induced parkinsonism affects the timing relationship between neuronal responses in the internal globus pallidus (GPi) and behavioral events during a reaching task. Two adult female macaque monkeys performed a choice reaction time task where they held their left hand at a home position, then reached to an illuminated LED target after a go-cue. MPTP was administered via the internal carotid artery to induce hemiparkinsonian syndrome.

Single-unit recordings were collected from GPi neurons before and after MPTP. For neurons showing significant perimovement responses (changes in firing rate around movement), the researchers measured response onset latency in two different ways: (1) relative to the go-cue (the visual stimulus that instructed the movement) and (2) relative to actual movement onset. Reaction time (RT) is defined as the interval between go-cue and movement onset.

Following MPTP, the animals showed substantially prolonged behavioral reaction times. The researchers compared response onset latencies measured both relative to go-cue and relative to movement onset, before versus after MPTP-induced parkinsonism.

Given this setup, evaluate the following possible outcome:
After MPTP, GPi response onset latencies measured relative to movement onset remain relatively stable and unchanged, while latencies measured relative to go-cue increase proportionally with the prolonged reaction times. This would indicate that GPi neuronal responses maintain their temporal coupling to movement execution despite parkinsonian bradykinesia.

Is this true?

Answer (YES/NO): NO